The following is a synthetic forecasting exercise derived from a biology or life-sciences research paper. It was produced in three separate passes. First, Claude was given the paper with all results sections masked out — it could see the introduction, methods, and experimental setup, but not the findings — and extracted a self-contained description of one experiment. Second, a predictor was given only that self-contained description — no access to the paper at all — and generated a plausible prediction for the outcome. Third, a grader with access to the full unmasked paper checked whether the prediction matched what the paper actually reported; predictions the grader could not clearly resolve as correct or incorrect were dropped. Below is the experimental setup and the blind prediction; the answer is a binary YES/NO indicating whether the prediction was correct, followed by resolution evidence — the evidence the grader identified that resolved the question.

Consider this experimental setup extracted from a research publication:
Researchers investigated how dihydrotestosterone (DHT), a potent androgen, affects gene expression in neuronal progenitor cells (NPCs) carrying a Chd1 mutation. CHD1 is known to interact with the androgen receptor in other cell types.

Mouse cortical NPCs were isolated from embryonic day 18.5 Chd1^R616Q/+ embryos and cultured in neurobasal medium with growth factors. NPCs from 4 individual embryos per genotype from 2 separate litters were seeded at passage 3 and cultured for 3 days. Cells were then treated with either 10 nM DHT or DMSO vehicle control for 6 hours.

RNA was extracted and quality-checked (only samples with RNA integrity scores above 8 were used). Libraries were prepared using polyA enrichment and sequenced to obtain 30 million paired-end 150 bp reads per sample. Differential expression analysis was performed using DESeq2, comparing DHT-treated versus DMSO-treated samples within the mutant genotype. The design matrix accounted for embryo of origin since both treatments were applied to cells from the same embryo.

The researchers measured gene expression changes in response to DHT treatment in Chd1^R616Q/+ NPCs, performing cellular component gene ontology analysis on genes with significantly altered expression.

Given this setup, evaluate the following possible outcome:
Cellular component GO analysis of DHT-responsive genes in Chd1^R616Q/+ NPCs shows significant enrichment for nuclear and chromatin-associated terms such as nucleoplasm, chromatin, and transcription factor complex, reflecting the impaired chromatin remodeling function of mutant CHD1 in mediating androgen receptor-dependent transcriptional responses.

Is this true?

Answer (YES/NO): NO